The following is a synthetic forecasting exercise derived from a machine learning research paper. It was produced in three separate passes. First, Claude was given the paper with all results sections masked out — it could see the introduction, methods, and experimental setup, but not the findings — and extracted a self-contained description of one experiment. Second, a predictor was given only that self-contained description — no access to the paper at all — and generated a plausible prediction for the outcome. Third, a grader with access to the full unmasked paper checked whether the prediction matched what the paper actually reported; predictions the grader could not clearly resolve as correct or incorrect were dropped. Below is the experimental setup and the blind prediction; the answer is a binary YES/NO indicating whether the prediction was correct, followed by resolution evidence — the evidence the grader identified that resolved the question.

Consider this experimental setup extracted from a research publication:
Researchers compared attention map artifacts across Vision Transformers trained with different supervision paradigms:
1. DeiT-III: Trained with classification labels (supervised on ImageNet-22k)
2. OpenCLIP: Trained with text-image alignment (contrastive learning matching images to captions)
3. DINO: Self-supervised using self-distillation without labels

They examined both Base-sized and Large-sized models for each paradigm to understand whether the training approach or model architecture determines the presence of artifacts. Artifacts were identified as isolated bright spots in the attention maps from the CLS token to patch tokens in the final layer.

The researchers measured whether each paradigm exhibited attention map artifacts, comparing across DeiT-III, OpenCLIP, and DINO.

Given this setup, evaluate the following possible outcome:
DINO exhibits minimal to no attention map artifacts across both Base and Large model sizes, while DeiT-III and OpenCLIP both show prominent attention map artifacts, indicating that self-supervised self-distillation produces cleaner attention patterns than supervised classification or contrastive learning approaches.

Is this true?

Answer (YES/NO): NO